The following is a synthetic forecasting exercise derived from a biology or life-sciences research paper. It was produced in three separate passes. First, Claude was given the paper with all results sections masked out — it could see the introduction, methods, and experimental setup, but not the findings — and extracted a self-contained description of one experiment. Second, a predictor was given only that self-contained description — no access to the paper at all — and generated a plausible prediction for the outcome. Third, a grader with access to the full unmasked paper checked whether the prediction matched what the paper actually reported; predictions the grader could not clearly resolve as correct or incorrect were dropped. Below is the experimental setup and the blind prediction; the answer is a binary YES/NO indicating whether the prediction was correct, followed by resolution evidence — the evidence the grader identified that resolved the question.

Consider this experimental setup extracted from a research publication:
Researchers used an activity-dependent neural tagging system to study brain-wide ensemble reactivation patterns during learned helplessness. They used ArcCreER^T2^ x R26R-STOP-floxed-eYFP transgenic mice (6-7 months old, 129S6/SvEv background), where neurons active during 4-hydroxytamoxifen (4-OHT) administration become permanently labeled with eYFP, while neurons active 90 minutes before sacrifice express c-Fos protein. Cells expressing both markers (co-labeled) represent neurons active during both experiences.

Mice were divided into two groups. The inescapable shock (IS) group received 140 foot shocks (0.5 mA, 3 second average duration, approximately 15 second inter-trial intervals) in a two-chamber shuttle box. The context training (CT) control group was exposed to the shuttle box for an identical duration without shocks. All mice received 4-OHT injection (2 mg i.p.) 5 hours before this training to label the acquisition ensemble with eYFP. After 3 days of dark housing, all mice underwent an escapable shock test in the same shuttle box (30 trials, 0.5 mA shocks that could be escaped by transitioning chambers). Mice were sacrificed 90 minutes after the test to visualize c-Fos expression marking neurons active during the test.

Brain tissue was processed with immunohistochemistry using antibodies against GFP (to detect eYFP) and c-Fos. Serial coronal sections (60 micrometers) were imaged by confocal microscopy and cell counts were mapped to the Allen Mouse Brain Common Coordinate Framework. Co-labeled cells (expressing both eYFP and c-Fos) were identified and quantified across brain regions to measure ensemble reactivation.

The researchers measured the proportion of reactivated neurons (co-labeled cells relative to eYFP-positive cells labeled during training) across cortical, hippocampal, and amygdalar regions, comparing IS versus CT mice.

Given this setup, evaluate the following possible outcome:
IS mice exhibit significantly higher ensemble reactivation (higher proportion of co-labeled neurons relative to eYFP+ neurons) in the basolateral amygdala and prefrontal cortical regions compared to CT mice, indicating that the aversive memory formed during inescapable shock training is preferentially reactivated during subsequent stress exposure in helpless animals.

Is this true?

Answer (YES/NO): NO